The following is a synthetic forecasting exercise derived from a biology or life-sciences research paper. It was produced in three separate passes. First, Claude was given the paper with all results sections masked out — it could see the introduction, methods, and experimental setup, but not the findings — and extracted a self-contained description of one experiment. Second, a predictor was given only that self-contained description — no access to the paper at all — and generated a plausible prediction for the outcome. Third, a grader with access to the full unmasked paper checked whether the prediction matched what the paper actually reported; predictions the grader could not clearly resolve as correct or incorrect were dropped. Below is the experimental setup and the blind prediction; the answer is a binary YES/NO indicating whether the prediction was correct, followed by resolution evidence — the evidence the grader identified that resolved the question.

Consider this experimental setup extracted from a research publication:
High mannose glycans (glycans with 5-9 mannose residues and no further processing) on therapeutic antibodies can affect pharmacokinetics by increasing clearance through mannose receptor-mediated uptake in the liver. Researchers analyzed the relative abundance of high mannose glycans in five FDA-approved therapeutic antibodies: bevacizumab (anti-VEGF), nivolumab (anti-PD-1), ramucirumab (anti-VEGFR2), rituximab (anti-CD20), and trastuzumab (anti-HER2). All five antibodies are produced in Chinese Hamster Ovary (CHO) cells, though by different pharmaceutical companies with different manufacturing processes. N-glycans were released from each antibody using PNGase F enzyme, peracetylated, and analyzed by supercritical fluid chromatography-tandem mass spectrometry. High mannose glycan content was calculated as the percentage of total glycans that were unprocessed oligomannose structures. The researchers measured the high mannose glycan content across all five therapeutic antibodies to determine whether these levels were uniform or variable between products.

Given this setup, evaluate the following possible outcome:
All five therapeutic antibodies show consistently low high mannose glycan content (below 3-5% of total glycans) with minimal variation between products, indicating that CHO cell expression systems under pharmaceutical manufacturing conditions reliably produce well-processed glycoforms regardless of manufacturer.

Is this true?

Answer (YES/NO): NO